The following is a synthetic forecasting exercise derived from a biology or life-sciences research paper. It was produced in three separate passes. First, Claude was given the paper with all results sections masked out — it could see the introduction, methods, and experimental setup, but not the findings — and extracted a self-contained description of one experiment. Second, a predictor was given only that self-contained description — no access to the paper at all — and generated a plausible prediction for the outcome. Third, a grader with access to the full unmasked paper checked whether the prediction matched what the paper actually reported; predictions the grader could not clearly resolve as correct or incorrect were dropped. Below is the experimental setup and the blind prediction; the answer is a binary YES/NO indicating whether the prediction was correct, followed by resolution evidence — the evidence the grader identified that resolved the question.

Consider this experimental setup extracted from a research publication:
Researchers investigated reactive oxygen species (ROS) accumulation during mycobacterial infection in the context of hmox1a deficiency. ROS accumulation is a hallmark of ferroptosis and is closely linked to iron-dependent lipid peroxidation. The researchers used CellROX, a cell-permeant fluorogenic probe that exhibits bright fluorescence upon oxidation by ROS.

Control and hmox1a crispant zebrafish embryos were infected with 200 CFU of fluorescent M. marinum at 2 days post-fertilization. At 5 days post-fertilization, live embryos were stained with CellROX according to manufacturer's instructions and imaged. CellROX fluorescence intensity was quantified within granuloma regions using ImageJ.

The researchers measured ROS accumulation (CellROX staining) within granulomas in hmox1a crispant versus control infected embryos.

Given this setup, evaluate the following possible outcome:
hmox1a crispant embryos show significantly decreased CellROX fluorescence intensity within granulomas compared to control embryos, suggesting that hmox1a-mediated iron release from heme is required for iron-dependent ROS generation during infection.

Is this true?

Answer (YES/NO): NO